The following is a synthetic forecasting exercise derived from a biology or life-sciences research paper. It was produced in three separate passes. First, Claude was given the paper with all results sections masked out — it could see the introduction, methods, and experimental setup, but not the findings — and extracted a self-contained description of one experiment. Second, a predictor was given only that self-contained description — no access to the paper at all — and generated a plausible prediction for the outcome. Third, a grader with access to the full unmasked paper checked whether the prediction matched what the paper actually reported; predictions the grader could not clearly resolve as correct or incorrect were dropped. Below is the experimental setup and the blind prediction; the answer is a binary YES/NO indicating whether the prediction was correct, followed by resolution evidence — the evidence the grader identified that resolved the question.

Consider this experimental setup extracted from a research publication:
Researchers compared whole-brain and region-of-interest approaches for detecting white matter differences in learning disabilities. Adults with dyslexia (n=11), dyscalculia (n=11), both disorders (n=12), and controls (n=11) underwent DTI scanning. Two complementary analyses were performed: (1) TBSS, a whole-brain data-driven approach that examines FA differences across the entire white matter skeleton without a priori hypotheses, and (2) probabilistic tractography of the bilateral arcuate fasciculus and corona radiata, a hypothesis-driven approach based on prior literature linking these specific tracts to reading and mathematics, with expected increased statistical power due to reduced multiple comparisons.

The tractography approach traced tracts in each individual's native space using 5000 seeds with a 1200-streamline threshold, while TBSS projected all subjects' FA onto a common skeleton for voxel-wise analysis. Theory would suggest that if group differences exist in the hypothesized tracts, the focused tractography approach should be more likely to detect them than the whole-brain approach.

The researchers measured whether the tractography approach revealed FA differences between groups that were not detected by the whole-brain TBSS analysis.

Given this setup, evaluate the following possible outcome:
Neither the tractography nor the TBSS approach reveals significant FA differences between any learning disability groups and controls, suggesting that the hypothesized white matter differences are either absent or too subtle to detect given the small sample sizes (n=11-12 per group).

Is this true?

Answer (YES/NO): NO